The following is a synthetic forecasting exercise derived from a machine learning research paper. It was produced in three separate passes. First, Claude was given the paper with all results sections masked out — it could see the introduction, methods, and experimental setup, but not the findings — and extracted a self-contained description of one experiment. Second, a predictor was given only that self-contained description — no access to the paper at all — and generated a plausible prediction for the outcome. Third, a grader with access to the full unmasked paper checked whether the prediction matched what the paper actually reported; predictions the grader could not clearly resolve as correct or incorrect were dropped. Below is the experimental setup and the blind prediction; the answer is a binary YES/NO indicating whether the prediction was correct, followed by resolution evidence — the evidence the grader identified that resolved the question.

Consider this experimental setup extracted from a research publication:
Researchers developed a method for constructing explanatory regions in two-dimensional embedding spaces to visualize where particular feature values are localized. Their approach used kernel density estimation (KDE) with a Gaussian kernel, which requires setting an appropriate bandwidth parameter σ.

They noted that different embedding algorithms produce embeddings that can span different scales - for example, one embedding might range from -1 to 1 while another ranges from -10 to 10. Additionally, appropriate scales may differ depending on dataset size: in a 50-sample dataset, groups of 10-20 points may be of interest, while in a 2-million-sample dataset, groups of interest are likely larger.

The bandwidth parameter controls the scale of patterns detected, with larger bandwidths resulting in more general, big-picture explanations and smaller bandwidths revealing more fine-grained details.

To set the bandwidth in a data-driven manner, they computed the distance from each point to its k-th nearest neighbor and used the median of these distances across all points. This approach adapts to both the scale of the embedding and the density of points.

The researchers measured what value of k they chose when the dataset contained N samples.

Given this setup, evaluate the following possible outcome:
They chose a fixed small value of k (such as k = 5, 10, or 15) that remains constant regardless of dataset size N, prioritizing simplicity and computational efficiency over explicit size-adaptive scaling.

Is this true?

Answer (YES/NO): NO